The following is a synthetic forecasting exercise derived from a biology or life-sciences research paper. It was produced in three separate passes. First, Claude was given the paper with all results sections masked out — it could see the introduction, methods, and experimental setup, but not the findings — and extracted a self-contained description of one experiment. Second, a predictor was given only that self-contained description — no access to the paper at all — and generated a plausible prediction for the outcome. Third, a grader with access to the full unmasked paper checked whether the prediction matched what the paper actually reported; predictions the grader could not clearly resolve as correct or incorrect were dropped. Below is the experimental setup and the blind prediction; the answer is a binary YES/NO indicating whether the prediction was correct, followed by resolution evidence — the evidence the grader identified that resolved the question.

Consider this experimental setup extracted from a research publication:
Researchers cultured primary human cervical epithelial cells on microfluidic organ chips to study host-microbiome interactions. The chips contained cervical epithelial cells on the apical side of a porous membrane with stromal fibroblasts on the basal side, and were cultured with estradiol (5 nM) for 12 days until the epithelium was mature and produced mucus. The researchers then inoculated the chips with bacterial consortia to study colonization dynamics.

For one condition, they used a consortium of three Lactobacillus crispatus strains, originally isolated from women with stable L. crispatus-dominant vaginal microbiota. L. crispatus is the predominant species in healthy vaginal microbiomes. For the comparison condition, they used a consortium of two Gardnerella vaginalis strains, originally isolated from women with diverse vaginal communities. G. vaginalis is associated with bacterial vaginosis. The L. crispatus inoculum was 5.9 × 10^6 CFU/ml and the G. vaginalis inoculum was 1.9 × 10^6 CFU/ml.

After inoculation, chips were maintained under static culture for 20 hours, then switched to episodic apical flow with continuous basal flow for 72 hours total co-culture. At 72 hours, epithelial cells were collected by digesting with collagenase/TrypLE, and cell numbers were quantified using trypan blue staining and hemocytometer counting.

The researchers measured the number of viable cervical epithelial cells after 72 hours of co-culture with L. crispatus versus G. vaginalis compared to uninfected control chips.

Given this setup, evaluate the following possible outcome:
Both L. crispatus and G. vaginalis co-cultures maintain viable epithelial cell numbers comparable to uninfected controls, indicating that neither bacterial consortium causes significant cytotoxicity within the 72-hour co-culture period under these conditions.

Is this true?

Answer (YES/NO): NO